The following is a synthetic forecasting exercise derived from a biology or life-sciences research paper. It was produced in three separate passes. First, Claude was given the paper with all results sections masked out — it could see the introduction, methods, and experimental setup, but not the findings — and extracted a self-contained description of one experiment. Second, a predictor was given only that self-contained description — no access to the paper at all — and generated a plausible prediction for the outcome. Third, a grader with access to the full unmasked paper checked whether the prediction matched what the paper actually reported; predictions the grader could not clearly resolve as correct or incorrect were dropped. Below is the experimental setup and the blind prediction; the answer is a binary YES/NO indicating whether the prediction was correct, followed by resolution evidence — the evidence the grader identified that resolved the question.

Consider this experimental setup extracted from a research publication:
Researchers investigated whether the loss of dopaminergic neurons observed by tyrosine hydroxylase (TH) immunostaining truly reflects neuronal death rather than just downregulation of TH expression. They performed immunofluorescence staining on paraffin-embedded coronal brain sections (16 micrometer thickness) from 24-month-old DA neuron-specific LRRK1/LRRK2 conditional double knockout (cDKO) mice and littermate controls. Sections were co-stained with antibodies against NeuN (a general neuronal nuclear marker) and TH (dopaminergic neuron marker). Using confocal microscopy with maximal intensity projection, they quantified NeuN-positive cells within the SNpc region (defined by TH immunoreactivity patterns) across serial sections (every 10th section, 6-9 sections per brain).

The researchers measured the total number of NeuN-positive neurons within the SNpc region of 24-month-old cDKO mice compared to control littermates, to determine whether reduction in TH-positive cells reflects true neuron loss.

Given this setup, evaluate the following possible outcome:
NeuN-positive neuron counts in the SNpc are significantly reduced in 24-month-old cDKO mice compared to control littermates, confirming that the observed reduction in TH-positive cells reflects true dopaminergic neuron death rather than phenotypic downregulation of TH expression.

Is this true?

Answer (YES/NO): YES